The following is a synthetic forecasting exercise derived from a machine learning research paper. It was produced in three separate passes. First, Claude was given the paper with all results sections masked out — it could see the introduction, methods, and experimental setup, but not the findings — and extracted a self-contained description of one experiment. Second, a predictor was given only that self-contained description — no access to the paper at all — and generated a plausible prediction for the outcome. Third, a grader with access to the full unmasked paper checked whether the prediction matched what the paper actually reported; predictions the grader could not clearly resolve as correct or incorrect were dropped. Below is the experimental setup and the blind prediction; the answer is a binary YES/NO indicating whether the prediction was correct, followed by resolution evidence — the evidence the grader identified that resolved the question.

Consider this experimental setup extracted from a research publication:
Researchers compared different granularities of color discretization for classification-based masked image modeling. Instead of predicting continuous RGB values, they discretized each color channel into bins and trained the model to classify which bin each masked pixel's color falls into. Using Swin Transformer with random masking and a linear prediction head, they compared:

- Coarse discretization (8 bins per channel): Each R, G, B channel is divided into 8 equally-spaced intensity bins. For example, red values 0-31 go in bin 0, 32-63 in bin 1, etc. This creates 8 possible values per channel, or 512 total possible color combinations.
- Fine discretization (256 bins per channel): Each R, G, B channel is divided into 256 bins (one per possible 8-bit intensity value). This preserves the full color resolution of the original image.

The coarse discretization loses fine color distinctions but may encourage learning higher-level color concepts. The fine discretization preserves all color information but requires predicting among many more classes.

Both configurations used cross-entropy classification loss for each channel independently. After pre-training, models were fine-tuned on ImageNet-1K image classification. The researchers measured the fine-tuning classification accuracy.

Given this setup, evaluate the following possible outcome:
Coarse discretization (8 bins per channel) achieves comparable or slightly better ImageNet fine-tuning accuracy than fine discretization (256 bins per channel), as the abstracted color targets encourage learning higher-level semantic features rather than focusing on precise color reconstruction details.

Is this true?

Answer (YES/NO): YES